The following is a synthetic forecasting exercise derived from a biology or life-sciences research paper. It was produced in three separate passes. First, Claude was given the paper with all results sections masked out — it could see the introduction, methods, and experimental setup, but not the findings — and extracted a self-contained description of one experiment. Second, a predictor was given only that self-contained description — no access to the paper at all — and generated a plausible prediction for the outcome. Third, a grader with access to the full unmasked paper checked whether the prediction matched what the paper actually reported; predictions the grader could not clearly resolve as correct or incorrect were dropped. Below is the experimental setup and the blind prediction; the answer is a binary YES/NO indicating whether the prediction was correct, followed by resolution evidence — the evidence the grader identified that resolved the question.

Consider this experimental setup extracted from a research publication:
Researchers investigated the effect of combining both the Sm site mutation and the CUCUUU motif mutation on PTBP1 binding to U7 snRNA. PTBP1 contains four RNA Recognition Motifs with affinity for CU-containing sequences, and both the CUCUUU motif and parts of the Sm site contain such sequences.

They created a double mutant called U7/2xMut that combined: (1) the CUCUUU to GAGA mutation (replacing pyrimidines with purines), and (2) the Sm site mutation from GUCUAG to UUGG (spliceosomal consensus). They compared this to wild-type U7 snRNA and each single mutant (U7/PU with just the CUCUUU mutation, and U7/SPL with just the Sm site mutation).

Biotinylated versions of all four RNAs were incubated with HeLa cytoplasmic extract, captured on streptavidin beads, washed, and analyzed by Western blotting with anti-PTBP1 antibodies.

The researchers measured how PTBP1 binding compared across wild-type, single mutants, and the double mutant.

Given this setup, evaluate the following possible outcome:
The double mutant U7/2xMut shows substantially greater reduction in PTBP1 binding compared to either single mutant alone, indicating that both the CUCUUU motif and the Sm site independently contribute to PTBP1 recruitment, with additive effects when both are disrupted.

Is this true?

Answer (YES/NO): YES